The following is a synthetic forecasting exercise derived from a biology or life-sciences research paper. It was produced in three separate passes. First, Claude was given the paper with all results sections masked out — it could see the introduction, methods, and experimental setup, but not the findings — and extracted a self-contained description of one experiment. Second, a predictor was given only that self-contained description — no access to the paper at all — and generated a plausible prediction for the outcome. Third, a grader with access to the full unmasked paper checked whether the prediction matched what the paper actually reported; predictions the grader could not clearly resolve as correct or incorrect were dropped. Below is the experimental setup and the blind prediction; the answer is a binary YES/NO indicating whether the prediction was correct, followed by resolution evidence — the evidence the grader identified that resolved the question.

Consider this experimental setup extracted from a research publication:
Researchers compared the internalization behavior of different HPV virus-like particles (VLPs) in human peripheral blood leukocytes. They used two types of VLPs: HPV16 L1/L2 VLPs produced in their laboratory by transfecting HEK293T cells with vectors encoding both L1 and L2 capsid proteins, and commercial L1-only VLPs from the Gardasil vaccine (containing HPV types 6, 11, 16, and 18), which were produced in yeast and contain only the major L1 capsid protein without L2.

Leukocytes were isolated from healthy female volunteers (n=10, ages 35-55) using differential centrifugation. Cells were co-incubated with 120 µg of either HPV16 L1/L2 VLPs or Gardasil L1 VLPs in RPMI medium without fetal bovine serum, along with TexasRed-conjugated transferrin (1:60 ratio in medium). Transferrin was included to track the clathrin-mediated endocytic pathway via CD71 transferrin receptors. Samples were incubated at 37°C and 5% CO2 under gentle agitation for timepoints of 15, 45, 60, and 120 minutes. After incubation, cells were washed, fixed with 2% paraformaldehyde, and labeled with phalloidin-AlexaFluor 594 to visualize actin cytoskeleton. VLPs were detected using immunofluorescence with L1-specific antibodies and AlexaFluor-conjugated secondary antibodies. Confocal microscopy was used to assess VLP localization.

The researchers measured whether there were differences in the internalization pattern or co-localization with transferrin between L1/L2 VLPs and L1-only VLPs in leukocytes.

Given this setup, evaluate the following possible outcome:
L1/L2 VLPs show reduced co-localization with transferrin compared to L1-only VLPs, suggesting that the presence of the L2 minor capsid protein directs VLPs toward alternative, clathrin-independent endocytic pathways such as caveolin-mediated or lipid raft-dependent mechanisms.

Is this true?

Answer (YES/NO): NO